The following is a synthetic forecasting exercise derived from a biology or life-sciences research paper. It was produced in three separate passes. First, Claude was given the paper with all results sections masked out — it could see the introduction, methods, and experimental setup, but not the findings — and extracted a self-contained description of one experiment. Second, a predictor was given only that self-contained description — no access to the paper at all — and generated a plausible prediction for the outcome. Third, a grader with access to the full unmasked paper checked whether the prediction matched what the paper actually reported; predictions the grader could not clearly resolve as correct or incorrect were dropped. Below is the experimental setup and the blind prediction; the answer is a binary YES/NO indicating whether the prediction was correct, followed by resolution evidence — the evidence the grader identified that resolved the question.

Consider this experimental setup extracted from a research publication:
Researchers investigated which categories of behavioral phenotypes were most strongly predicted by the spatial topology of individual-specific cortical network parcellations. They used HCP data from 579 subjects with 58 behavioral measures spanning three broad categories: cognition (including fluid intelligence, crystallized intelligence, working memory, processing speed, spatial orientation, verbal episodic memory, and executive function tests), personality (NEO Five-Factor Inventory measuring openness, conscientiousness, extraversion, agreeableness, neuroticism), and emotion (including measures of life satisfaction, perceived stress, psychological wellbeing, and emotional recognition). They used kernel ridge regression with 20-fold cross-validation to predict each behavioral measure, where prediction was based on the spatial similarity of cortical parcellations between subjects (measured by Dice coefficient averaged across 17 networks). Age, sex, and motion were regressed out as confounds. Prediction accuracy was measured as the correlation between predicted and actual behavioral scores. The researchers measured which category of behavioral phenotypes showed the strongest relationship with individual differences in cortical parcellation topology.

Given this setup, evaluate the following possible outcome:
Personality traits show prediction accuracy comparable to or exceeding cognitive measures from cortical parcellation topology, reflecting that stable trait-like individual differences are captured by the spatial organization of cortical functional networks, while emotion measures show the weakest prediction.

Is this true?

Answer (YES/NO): NO